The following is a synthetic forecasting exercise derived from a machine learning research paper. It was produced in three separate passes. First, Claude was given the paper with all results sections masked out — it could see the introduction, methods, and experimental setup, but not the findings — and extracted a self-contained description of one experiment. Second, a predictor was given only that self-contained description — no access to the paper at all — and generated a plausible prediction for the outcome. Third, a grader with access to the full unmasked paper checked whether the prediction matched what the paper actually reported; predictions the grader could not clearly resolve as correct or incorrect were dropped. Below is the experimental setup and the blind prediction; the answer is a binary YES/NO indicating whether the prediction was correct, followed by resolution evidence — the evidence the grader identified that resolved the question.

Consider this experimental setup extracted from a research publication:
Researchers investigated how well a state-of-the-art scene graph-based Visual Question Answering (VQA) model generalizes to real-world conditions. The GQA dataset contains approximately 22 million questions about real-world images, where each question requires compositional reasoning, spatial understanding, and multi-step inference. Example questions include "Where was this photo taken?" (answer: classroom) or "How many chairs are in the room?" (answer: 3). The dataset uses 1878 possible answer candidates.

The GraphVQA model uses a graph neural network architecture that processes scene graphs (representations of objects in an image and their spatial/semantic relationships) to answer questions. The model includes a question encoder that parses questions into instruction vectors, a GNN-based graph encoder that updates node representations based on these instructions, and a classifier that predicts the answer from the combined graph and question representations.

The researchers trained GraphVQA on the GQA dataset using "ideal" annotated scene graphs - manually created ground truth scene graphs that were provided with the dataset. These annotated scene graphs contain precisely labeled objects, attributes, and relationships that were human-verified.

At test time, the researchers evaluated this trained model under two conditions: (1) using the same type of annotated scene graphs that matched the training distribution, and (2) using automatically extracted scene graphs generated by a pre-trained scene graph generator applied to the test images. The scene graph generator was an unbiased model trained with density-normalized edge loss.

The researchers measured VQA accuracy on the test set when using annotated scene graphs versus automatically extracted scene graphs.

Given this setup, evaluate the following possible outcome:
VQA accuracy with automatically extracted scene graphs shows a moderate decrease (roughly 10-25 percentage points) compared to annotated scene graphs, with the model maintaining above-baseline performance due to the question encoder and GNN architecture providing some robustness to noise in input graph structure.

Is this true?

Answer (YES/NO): NO